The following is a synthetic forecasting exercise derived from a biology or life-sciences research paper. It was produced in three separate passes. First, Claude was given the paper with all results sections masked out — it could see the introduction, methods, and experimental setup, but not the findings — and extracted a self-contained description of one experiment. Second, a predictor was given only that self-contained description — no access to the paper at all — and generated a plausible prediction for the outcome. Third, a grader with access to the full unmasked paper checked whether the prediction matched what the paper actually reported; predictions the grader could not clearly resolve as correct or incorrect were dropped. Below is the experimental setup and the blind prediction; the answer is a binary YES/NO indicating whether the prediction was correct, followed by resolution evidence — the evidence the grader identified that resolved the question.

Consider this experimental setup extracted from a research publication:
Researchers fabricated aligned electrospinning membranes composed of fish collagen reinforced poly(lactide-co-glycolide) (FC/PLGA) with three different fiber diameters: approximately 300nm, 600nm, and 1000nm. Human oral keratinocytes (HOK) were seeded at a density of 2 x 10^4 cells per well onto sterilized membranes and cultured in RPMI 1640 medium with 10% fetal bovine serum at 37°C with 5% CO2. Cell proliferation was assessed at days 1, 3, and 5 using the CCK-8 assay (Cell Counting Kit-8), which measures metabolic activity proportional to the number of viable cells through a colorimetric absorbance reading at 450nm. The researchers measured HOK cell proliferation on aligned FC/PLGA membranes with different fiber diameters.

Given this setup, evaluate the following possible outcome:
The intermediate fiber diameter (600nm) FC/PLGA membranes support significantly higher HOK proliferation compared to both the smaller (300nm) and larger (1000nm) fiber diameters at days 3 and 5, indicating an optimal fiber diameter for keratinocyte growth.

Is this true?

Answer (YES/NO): NO